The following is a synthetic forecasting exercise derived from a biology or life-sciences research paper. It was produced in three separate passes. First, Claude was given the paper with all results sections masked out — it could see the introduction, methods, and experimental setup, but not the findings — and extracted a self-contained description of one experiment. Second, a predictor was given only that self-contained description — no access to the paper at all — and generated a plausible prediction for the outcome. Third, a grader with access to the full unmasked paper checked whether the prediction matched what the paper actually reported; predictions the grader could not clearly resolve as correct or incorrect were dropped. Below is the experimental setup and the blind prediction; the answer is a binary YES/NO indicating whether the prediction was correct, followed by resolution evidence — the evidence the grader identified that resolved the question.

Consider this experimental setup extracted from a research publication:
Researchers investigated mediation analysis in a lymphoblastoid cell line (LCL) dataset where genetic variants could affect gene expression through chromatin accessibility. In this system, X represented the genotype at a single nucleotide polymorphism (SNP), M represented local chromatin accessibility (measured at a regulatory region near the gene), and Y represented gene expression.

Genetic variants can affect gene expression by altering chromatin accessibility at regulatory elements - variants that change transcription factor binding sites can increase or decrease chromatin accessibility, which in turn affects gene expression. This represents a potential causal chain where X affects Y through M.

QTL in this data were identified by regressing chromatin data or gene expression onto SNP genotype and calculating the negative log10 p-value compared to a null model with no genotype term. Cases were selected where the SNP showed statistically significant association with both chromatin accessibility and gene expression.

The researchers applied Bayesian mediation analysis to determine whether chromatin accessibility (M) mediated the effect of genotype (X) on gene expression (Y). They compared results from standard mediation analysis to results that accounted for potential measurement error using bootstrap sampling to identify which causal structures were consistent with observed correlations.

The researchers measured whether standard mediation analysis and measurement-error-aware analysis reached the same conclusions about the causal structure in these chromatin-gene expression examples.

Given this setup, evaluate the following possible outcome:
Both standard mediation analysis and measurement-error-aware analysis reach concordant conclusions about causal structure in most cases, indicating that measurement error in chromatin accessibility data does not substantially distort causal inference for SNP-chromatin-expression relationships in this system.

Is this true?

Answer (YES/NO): NO